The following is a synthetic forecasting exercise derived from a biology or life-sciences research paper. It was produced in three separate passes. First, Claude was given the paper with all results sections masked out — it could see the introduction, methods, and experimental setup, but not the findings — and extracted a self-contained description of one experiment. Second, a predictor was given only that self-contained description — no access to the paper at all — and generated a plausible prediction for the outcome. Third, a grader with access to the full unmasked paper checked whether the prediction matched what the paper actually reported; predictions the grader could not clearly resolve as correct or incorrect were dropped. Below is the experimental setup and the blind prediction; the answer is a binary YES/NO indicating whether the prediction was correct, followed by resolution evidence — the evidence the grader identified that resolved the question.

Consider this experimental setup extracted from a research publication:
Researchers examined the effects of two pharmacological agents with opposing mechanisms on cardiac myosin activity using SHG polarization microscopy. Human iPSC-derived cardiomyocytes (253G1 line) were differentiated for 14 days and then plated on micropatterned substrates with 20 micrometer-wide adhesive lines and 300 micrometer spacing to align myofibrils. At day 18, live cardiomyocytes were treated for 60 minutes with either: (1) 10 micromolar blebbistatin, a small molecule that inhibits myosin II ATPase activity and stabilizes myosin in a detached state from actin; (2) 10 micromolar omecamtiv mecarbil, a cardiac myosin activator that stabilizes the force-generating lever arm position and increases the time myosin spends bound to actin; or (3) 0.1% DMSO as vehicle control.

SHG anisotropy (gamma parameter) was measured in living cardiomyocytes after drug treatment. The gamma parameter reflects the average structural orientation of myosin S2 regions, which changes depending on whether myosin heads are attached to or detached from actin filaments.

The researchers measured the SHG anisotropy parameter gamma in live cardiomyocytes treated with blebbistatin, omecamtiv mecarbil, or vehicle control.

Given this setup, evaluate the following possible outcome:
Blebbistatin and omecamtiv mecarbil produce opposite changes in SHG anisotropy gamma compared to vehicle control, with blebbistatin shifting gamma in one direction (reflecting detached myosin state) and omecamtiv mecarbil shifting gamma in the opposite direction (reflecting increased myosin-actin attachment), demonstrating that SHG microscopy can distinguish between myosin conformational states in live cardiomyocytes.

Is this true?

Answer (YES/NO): NO